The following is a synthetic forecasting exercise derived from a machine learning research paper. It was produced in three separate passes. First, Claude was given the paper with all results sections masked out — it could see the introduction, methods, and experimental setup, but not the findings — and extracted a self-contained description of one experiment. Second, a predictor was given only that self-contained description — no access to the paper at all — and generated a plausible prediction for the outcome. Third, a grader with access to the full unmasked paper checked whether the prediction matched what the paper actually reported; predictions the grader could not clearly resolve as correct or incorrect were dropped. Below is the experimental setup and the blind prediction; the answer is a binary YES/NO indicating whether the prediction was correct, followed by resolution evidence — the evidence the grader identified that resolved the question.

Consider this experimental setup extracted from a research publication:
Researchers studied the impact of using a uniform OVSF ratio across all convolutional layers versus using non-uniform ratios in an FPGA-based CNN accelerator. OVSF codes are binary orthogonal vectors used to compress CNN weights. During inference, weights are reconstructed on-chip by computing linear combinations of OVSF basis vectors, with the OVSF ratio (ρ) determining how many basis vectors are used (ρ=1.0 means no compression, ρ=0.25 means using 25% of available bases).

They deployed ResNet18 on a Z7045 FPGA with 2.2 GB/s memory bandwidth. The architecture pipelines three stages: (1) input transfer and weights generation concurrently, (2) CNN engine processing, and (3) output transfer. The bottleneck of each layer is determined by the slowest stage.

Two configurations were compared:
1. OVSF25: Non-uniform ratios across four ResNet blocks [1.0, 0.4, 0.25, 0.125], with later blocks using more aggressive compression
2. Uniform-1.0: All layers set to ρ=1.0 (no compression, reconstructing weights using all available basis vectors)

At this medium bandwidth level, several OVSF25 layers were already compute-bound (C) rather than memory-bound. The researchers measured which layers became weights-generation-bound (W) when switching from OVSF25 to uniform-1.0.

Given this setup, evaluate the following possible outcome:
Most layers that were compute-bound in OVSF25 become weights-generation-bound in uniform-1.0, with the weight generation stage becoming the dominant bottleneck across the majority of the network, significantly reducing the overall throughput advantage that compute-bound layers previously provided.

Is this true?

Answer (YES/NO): NO